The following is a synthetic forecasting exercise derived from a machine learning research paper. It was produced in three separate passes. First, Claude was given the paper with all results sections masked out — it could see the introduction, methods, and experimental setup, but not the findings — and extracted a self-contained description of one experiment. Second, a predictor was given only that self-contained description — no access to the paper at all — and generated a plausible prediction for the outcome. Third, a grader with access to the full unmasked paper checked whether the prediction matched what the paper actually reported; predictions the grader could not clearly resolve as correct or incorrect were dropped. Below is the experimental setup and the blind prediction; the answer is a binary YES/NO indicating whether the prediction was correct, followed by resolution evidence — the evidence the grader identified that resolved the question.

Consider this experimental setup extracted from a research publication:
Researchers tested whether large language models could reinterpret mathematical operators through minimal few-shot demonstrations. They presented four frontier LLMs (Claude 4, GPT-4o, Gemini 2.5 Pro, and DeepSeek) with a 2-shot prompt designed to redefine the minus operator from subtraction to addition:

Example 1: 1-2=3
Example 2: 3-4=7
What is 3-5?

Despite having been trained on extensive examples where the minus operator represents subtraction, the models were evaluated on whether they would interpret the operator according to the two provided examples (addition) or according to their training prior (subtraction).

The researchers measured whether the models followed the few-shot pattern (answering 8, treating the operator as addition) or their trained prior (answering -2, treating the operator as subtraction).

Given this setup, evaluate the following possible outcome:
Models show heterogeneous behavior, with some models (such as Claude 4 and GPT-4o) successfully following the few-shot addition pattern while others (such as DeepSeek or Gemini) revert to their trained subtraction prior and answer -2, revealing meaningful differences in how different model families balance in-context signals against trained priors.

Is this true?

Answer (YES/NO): NO